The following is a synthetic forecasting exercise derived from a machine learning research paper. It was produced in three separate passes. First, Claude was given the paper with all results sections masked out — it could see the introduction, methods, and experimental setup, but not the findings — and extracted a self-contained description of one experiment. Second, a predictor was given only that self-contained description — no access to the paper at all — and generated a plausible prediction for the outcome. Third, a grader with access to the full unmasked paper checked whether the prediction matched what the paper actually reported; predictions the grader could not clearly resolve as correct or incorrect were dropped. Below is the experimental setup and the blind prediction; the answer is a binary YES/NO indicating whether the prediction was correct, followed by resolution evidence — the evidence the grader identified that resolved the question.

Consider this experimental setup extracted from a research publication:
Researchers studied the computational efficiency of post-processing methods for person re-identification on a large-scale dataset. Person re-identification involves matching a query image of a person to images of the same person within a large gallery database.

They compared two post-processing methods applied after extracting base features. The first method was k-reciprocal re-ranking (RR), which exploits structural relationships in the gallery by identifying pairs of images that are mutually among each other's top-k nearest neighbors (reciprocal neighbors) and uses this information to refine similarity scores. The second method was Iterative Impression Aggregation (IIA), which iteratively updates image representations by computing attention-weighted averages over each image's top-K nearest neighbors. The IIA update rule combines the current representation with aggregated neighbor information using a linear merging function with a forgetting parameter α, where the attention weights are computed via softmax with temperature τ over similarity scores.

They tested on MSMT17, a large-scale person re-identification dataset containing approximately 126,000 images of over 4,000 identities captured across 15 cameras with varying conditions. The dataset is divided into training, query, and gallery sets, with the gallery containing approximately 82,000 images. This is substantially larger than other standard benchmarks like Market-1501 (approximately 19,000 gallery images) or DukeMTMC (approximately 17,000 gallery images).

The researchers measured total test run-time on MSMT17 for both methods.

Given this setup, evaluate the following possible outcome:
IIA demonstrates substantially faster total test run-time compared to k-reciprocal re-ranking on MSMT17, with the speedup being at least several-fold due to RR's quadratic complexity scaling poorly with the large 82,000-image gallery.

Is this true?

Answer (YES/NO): YES